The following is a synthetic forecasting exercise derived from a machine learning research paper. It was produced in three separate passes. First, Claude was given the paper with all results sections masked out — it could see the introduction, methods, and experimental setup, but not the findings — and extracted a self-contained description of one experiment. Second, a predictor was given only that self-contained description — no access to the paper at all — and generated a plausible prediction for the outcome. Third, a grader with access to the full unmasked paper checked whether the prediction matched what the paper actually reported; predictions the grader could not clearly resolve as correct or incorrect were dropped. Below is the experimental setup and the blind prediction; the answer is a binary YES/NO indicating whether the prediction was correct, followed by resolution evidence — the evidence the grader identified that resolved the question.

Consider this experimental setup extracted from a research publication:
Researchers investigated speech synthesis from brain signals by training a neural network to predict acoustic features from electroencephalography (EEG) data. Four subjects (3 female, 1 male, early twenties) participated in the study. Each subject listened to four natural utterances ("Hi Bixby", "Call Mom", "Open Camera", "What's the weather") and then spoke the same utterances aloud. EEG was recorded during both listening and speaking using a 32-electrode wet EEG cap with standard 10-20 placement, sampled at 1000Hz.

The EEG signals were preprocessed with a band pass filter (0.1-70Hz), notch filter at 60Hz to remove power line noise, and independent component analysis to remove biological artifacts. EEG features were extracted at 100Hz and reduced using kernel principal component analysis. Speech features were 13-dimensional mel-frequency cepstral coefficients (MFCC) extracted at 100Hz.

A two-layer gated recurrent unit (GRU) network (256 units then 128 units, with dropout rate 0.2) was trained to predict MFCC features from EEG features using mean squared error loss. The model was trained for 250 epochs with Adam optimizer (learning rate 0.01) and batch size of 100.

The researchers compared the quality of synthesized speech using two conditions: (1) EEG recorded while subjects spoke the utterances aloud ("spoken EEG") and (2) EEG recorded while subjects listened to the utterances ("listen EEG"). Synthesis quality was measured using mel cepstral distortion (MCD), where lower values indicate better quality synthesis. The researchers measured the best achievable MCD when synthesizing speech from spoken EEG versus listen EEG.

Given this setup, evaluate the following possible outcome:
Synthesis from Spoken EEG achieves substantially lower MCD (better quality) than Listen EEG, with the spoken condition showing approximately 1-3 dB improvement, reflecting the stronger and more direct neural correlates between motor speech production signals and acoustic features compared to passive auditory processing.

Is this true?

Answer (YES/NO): NO